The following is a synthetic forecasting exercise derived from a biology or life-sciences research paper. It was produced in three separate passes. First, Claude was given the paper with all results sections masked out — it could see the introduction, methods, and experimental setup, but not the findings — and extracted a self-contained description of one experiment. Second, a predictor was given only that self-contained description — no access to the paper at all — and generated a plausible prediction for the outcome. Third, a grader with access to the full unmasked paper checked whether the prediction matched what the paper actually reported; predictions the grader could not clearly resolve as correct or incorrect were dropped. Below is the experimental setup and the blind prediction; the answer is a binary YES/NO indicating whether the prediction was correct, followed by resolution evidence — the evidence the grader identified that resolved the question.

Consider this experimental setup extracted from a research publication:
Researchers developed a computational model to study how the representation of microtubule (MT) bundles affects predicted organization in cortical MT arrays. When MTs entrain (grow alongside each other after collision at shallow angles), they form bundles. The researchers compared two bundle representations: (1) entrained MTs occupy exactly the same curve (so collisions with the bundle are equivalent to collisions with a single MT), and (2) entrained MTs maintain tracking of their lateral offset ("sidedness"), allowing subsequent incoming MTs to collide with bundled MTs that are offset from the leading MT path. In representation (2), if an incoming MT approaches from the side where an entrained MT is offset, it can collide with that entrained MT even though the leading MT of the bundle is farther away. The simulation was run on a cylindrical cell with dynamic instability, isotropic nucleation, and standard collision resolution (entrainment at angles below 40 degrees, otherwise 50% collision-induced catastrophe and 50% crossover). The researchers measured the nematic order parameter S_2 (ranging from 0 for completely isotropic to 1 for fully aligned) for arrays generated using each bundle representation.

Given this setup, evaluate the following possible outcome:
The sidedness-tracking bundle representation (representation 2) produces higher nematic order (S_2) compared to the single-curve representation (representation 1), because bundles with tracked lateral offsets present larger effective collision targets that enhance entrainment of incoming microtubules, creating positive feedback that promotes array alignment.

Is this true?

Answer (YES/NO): NO